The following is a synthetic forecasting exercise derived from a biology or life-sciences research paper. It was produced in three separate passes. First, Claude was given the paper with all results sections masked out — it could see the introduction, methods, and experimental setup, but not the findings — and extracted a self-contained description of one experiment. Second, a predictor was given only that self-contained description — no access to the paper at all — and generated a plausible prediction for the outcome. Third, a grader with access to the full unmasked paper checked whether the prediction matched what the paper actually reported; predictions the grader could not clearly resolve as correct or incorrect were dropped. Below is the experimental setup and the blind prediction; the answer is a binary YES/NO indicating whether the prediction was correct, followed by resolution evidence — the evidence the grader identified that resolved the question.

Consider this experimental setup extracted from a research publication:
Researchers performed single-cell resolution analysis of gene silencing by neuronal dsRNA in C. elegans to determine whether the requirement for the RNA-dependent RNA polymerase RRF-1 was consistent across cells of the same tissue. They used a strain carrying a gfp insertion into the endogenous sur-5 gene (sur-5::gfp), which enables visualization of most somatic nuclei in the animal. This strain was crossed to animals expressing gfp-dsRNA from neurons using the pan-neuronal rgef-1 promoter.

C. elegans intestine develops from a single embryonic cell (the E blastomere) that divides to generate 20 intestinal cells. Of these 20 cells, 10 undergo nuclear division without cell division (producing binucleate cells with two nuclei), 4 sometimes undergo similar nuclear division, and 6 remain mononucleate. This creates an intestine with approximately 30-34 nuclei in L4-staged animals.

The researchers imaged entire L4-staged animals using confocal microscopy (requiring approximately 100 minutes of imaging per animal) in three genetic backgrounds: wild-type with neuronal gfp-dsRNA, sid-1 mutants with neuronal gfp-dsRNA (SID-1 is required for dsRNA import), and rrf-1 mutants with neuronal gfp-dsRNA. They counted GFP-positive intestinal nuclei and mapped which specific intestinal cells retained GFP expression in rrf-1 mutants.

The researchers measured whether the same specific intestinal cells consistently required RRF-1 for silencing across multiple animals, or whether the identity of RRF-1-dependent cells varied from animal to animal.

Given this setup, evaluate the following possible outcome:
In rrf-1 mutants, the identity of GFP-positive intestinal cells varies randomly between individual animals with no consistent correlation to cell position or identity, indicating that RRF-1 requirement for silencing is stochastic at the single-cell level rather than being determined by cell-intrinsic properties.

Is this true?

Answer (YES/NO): YES